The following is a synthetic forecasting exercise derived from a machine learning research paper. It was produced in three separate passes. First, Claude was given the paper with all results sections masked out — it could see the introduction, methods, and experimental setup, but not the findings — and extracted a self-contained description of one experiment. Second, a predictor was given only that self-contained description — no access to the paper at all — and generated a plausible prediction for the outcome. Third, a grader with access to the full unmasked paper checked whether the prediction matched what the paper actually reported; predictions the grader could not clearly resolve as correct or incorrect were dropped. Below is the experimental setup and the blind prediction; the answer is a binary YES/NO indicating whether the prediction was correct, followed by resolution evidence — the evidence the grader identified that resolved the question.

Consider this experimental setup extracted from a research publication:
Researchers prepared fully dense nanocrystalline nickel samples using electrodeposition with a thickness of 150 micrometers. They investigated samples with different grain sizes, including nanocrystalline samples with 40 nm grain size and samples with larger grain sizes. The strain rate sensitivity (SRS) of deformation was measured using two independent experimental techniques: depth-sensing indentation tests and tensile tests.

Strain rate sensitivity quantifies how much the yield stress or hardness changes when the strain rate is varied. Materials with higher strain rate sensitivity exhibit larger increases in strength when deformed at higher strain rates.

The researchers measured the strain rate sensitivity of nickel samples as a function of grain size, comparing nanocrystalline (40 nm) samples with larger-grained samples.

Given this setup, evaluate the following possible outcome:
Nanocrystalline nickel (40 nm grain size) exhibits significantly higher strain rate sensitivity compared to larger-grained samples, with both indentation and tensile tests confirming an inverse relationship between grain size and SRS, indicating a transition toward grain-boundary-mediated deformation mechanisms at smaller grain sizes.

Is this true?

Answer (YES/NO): YES